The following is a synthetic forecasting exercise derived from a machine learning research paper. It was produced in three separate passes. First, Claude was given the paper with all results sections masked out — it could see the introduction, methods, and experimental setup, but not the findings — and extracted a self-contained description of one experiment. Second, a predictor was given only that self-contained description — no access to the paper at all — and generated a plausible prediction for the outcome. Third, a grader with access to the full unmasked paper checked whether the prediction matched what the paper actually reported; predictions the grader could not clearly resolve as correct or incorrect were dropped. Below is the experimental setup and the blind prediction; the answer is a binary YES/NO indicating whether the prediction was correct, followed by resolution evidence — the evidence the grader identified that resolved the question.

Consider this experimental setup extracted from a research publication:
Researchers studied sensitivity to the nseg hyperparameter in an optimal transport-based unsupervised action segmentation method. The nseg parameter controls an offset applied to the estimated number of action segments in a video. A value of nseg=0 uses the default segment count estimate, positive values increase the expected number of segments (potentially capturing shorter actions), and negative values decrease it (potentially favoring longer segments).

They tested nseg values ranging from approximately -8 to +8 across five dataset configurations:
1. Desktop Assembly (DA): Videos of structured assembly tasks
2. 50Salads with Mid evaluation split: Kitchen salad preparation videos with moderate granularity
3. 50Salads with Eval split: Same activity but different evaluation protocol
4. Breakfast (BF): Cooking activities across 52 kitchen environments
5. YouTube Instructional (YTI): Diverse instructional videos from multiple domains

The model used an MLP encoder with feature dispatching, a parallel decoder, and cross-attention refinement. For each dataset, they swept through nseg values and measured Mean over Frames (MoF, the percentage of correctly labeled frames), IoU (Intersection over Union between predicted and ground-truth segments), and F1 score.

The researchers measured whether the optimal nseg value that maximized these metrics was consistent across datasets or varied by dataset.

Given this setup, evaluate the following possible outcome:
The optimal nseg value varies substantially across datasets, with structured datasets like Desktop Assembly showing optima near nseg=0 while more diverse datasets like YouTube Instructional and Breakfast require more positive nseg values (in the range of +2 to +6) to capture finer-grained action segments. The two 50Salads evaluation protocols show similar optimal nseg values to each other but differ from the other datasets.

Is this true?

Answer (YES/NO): NO